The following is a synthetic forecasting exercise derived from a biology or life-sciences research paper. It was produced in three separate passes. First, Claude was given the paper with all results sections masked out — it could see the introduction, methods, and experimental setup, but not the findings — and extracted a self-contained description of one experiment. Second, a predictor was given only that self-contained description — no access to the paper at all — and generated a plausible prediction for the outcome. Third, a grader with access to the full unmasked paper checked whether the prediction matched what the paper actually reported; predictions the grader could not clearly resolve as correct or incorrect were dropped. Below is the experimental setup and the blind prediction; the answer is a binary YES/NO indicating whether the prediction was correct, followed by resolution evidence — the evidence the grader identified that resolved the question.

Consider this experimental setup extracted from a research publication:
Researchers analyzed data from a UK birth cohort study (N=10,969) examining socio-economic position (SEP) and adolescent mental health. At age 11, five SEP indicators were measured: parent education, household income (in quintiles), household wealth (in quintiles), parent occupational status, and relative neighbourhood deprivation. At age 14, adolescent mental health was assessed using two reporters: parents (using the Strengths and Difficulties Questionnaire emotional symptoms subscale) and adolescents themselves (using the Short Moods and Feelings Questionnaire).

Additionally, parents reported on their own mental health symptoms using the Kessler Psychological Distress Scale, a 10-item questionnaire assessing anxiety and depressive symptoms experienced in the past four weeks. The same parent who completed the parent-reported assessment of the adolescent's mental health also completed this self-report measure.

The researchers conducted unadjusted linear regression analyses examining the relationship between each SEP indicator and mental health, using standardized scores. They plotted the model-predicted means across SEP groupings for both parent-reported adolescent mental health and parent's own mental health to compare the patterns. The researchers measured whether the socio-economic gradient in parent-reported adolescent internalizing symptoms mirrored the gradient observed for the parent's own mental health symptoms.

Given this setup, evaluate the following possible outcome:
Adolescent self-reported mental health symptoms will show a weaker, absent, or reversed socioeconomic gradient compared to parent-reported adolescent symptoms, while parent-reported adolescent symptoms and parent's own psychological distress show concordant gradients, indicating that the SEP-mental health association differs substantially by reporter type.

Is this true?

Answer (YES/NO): YES